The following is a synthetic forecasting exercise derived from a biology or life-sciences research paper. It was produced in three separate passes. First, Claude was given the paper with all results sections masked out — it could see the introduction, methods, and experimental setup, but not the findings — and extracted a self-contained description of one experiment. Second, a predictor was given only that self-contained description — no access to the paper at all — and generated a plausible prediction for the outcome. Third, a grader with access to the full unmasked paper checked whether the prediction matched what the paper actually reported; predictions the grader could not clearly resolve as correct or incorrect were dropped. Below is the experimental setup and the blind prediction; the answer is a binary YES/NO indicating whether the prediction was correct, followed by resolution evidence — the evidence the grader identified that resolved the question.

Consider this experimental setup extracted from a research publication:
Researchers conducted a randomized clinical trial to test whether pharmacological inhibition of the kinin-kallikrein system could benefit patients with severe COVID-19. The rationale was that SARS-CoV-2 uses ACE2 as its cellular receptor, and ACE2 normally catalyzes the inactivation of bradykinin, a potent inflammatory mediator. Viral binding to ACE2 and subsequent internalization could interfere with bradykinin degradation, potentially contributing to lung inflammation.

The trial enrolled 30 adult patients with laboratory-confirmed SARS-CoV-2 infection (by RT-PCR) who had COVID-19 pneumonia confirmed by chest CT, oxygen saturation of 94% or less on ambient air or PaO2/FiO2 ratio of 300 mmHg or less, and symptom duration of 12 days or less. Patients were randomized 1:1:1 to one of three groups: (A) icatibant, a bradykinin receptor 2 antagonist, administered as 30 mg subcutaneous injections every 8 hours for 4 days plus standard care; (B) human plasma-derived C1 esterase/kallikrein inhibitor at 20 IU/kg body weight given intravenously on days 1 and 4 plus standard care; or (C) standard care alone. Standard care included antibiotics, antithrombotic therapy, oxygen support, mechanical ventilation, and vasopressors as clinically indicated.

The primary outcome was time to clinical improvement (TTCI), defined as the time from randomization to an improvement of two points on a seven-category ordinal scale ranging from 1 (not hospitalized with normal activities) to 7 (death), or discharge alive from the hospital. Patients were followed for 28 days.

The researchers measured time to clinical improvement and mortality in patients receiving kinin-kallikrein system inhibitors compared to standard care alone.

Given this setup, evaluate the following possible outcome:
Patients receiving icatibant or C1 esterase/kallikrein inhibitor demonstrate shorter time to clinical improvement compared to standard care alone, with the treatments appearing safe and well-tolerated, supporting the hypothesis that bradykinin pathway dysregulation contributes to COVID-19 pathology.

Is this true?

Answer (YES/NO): NO